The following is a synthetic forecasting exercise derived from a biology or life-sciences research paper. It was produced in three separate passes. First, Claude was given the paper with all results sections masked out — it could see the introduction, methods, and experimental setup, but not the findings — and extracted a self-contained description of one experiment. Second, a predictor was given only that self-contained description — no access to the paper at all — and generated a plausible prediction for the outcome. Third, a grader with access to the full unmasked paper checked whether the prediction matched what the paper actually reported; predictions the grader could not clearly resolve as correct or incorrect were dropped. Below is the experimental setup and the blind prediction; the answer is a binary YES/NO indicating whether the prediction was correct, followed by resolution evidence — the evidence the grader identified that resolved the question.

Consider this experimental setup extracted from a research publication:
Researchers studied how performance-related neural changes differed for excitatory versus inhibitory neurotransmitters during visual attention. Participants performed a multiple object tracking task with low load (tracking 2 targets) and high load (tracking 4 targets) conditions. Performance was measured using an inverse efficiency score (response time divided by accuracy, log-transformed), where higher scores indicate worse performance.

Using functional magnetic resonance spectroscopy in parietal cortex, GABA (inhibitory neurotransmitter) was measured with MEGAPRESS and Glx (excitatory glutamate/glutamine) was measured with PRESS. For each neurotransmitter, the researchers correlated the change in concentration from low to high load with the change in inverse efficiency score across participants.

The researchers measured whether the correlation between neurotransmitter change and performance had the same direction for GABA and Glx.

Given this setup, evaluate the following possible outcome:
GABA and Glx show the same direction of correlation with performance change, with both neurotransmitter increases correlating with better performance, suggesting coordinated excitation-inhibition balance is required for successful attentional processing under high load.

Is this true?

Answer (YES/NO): NO